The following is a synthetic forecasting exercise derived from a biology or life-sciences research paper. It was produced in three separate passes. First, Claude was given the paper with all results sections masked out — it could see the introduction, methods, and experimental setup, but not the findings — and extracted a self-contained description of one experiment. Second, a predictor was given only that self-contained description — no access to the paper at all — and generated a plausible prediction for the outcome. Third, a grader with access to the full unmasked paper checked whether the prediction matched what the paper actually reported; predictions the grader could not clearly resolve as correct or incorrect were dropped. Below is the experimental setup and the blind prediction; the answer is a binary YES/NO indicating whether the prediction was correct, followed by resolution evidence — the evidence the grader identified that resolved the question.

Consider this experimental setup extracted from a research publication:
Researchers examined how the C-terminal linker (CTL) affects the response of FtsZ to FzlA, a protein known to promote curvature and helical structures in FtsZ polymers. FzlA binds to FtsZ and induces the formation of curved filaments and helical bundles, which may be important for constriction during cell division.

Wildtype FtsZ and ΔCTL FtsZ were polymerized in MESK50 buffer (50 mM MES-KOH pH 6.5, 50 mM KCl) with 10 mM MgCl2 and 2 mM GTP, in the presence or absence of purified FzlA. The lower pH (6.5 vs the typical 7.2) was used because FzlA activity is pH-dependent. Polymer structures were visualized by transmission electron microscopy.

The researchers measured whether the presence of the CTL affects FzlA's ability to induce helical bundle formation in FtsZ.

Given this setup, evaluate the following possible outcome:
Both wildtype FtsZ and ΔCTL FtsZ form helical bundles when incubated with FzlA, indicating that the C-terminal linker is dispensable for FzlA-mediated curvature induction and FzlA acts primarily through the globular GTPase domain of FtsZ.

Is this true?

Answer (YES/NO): NO